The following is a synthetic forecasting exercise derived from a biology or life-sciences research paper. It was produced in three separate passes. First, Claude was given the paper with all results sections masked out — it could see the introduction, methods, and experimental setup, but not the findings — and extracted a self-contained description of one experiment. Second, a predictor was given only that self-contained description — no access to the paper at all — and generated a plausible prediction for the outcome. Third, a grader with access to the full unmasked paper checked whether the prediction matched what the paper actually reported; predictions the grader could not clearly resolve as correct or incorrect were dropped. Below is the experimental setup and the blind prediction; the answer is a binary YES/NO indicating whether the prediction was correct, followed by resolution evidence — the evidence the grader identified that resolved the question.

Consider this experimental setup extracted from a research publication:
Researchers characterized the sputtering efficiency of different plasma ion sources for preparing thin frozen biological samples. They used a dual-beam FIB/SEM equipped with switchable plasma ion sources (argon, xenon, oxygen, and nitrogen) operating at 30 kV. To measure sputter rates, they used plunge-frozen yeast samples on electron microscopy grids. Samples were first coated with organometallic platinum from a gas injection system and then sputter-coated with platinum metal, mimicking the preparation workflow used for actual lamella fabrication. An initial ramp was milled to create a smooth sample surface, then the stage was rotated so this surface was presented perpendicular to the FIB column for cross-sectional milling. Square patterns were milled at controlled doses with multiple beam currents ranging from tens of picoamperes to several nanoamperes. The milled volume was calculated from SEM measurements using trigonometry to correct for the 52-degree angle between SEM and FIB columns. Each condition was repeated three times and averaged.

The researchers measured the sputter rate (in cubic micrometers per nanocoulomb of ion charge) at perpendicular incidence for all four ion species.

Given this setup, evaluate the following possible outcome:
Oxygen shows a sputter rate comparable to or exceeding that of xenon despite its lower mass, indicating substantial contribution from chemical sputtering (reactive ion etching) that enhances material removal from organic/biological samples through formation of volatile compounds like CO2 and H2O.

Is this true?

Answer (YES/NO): NO